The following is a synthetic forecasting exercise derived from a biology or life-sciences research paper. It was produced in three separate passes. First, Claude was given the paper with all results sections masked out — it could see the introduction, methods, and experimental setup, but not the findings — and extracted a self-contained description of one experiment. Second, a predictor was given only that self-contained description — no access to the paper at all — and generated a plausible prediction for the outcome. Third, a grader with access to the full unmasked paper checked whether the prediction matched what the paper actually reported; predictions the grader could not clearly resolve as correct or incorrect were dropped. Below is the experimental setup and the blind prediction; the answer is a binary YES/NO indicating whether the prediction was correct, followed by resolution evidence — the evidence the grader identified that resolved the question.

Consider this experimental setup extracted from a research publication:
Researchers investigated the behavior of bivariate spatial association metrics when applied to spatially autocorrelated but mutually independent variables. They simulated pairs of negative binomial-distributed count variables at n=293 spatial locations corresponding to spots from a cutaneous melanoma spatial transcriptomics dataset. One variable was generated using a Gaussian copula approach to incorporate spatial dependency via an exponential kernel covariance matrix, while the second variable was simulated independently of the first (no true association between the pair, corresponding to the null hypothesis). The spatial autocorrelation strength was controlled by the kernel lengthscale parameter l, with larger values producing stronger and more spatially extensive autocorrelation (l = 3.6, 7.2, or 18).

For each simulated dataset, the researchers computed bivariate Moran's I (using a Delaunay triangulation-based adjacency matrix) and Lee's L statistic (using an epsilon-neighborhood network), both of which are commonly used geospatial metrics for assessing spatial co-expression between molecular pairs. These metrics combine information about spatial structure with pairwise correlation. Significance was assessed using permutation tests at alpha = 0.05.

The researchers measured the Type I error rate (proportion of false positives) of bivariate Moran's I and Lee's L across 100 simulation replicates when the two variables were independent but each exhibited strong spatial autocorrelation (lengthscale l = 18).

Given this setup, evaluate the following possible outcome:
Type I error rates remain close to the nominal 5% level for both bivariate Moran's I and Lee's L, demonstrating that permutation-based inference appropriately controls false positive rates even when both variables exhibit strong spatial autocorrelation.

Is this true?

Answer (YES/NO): NO